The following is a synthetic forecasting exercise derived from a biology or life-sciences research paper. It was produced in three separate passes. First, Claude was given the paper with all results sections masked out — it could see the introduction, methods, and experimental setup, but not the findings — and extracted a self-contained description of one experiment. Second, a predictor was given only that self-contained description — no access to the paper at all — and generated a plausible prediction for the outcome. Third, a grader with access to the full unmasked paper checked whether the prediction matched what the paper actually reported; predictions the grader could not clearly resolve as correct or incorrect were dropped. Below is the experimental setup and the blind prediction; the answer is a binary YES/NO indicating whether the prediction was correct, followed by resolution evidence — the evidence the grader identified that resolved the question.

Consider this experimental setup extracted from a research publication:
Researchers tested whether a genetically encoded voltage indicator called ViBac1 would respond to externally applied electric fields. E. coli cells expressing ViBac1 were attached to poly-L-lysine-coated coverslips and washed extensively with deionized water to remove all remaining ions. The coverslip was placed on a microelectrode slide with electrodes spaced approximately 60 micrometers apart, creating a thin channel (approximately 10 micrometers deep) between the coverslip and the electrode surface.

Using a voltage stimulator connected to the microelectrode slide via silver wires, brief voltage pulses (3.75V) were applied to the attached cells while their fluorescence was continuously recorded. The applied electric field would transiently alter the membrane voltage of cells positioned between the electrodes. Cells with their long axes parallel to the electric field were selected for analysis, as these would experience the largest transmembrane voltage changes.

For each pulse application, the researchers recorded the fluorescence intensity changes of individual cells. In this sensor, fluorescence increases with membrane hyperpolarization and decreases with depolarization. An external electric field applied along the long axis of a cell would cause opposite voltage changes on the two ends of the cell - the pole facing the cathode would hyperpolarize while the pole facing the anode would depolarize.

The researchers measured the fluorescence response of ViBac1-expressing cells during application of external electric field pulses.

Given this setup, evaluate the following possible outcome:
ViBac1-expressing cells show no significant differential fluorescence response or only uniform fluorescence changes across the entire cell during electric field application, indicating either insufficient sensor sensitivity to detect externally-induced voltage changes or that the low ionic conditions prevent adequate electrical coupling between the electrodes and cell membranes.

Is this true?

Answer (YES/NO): NO